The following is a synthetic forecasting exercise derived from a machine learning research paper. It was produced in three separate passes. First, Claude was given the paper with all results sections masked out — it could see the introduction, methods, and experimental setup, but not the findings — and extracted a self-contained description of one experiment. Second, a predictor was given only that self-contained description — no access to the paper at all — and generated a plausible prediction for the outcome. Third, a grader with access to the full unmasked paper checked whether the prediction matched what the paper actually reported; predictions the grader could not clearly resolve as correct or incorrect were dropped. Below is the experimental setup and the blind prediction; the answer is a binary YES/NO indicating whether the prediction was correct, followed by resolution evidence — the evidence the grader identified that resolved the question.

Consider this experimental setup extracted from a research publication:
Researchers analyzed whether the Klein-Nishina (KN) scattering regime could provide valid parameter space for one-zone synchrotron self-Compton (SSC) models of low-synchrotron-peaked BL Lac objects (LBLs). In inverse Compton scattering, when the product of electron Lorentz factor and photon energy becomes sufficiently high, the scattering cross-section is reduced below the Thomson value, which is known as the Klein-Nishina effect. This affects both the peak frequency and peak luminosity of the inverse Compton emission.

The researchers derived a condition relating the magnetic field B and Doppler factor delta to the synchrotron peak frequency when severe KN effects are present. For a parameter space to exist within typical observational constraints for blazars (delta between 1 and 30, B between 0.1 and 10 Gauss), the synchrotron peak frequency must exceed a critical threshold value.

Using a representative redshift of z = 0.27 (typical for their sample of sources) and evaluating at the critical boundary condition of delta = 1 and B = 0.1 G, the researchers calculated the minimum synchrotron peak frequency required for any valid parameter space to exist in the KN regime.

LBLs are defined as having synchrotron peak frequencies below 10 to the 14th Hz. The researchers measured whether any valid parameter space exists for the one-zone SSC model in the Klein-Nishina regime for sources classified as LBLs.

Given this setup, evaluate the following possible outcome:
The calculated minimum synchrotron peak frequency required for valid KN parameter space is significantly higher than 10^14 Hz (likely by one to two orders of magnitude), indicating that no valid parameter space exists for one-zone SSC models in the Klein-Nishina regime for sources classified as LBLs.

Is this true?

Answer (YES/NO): YES